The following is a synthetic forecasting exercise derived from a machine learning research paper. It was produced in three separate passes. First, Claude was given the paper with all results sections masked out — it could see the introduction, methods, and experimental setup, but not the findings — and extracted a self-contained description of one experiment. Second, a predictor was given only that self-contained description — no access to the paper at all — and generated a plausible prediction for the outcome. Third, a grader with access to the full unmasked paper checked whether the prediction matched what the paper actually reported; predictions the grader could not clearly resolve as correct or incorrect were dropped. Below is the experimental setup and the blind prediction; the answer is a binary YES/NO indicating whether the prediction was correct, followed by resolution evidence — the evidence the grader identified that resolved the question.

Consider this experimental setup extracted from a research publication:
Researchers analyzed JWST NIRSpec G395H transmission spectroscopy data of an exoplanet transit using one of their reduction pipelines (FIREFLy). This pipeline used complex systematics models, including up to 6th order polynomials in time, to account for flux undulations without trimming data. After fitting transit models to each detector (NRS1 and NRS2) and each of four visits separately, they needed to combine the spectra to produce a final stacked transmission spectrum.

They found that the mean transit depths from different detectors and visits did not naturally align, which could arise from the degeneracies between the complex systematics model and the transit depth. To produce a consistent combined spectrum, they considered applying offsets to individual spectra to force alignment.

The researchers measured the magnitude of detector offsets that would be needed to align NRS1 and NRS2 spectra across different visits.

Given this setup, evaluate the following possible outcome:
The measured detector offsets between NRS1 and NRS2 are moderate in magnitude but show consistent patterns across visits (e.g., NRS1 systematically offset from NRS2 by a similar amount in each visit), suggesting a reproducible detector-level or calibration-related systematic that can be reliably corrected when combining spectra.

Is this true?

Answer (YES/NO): NO